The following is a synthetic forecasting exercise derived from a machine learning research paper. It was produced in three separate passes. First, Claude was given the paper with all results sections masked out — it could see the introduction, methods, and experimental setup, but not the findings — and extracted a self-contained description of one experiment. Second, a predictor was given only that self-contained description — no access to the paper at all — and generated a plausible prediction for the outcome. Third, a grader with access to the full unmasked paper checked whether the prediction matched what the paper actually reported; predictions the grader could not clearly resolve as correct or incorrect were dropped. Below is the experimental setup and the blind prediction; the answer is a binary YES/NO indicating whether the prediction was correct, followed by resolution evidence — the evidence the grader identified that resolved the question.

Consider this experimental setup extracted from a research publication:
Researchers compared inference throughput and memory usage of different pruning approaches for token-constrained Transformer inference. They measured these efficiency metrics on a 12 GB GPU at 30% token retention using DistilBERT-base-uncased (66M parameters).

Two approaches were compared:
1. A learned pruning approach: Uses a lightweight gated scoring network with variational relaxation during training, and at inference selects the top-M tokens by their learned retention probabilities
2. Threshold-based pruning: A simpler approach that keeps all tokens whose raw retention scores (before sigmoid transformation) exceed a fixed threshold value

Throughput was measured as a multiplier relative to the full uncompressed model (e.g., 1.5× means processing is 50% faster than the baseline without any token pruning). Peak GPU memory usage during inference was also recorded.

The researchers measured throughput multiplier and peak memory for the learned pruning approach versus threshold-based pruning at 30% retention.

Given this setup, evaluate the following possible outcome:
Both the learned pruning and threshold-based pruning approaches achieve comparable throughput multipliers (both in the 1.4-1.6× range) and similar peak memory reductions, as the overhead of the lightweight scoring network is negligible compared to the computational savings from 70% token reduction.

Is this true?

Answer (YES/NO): NO